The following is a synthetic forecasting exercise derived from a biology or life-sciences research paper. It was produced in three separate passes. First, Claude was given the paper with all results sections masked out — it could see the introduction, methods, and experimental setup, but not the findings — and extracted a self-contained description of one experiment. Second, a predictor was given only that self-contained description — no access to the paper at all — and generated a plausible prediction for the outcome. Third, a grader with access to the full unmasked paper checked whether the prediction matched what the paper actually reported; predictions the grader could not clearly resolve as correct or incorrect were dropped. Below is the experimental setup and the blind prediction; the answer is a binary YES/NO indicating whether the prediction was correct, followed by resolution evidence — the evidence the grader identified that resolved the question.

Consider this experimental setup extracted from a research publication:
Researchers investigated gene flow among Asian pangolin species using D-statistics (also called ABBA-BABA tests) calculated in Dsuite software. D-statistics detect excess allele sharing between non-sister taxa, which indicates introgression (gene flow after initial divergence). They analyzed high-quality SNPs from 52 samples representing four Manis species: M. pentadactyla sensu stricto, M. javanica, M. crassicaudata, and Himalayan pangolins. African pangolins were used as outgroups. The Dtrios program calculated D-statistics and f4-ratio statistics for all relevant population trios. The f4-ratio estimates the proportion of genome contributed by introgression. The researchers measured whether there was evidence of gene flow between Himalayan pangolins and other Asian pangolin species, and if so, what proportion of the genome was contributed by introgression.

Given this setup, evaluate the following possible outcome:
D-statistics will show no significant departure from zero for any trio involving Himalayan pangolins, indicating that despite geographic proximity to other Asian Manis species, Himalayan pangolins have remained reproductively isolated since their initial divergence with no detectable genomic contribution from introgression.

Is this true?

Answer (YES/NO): NO